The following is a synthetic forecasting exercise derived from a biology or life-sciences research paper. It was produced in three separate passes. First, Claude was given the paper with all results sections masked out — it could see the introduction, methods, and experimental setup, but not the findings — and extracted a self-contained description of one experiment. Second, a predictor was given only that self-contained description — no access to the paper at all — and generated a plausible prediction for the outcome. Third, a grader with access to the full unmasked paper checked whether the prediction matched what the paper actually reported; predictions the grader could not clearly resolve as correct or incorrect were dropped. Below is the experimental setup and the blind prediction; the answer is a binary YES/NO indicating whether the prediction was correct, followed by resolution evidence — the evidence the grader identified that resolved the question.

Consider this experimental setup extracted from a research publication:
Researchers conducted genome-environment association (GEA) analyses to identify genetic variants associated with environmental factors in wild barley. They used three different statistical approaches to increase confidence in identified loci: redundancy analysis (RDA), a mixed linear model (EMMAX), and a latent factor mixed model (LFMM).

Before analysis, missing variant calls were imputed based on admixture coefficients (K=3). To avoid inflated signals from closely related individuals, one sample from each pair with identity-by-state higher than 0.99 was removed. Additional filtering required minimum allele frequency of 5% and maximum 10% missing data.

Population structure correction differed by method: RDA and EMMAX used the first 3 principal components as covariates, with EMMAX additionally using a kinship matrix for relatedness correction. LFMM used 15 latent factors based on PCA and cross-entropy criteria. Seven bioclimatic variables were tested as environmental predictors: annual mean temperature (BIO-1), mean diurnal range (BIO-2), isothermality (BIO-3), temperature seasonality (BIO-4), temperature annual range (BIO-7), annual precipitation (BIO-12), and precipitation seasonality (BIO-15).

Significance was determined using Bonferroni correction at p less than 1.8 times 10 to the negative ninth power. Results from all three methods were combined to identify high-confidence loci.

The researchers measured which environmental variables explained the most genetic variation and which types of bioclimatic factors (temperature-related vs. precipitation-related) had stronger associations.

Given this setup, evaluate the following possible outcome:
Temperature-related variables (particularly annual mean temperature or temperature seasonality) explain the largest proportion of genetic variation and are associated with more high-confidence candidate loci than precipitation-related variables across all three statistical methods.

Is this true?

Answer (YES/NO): NO